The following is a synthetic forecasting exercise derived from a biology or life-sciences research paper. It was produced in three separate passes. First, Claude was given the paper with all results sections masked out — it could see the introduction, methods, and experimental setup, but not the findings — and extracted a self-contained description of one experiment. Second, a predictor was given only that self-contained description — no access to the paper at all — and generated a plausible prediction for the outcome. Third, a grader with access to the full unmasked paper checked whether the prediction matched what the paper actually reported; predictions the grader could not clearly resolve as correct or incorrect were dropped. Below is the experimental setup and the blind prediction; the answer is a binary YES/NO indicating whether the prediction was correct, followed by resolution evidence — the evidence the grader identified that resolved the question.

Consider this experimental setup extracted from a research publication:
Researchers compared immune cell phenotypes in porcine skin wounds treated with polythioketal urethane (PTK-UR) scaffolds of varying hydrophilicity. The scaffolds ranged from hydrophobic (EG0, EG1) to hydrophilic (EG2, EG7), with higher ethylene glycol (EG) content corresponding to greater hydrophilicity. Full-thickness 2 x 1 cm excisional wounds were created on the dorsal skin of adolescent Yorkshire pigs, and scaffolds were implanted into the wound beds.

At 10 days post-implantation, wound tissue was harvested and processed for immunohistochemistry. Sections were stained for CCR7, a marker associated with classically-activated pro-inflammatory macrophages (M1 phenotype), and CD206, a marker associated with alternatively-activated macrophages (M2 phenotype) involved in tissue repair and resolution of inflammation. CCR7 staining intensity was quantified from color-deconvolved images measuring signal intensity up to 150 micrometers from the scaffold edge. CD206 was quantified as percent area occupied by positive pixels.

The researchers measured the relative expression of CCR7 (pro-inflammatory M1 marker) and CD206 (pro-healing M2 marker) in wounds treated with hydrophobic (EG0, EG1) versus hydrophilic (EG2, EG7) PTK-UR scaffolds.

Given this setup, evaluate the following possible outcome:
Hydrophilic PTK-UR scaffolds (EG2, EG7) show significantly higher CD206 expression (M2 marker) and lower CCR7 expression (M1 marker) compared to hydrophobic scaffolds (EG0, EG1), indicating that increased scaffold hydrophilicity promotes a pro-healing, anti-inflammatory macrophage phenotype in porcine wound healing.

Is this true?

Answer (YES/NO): NO